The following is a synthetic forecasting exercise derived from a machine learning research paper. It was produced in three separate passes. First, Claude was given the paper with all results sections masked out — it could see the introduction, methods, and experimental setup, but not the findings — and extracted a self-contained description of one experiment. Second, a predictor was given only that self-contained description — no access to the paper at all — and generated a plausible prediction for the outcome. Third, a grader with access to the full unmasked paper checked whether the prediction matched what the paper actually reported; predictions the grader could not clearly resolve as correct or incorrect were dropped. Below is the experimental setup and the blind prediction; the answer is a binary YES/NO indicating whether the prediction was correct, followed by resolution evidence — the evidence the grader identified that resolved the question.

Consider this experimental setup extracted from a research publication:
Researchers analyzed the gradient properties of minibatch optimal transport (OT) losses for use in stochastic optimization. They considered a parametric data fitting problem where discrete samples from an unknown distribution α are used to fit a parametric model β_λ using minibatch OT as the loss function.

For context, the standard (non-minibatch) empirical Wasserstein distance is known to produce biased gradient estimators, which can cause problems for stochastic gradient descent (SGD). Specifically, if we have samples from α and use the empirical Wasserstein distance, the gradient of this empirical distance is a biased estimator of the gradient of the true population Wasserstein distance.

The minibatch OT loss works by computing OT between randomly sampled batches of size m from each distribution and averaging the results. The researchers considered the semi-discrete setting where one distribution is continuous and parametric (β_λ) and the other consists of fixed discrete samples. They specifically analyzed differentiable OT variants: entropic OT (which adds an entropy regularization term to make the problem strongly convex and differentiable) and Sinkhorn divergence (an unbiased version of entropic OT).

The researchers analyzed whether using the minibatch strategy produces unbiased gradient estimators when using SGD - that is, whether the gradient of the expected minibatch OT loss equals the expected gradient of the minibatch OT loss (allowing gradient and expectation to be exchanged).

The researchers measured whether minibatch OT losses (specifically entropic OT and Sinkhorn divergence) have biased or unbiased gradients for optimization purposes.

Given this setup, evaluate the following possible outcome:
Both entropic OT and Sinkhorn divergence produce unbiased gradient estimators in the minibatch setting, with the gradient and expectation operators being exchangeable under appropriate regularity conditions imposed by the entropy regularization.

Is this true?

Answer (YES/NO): YES